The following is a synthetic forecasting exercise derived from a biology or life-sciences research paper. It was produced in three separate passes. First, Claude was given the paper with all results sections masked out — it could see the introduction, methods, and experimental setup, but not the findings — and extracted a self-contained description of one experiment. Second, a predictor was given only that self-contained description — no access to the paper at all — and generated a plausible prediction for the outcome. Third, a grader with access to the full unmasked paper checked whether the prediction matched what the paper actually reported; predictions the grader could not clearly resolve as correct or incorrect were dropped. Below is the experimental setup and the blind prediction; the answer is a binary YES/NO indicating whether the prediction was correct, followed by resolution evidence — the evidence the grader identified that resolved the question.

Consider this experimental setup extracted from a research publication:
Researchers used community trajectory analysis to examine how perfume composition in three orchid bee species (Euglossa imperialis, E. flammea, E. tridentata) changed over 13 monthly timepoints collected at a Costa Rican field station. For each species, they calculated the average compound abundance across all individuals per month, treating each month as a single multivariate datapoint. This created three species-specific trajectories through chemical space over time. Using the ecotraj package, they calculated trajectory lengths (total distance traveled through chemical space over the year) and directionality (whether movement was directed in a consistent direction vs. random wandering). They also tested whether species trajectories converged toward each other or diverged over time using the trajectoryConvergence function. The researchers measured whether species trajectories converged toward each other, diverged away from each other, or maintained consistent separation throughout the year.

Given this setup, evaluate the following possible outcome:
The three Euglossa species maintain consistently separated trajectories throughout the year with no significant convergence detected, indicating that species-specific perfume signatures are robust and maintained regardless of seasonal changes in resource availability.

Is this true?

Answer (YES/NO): YES